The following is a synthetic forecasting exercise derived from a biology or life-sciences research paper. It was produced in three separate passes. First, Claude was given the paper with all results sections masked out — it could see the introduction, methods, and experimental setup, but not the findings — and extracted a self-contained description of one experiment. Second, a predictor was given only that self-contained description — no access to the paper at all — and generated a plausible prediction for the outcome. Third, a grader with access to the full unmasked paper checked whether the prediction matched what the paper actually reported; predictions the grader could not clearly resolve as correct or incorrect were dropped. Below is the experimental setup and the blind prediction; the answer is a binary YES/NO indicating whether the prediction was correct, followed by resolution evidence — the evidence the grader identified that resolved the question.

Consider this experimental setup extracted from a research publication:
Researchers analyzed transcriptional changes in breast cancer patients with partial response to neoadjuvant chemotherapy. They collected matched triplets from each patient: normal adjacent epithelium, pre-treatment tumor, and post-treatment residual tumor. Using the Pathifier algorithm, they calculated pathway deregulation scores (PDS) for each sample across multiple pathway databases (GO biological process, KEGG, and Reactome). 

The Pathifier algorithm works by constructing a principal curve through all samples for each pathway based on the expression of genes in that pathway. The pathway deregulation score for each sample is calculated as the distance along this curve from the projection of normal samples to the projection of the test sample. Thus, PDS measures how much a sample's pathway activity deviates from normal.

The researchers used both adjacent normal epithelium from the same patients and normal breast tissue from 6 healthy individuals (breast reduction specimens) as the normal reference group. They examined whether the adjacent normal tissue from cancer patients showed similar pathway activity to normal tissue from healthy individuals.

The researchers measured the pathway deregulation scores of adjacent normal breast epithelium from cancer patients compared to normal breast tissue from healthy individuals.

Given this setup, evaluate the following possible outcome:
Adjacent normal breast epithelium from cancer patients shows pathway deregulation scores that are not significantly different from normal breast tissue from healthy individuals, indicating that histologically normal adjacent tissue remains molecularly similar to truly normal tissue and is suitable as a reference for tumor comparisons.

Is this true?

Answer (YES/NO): YES